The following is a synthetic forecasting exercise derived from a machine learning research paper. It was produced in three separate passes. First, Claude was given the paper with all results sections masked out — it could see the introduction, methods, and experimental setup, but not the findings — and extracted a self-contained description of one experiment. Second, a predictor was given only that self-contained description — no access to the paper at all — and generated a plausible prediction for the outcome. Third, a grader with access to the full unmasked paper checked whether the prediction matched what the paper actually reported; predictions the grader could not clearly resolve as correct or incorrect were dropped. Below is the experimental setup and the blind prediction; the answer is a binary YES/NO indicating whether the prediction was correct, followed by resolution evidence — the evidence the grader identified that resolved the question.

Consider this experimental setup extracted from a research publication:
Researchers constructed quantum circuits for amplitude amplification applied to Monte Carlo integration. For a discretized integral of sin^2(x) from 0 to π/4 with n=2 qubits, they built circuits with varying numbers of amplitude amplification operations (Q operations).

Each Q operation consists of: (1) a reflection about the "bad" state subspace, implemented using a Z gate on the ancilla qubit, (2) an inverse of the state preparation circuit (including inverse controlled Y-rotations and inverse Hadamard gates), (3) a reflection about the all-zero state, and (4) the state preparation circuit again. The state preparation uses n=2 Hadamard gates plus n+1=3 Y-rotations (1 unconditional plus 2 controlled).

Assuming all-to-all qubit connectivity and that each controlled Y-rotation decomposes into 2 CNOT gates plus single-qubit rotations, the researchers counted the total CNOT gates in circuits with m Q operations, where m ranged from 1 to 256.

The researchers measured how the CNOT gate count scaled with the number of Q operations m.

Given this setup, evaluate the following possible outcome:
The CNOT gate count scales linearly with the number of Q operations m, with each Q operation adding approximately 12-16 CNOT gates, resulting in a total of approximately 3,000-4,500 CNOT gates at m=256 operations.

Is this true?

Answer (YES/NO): YES